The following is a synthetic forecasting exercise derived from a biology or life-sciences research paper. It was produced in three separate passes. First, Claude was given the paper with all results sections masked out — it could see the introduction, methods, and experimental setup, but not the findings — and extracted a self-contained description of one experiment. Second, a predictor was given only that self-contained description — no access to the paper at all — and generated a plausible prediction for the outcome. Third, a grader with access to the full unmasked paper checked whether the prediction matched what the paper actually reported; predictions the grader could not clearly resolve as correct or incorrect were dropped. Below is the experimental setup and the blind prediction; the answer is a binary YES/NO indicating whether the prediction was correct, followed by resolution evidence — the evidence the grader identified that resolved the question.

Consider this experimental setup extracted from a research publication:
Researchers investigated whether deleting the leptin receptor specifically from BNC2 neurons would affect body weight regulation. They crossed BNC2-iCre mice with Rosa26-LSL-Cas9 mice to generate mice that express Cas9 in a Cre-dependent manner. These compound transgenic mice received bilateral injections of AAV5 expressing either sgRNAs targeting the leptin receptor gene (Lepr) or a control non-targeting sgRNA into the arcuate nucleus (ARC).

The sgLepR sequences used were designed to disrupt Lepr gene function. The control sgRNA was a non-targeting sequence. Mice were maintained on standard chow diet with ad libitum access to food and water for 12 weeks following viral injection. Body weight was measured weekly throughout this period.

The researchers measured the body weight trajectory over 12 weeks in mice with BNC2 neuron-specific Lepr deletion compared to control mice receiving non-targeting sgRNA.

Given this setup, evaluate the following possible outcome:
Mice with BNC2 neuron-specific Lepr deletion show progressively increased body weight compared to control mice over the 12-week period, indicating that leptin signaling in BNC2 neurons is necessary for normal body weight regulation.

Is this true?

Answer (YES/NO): YES